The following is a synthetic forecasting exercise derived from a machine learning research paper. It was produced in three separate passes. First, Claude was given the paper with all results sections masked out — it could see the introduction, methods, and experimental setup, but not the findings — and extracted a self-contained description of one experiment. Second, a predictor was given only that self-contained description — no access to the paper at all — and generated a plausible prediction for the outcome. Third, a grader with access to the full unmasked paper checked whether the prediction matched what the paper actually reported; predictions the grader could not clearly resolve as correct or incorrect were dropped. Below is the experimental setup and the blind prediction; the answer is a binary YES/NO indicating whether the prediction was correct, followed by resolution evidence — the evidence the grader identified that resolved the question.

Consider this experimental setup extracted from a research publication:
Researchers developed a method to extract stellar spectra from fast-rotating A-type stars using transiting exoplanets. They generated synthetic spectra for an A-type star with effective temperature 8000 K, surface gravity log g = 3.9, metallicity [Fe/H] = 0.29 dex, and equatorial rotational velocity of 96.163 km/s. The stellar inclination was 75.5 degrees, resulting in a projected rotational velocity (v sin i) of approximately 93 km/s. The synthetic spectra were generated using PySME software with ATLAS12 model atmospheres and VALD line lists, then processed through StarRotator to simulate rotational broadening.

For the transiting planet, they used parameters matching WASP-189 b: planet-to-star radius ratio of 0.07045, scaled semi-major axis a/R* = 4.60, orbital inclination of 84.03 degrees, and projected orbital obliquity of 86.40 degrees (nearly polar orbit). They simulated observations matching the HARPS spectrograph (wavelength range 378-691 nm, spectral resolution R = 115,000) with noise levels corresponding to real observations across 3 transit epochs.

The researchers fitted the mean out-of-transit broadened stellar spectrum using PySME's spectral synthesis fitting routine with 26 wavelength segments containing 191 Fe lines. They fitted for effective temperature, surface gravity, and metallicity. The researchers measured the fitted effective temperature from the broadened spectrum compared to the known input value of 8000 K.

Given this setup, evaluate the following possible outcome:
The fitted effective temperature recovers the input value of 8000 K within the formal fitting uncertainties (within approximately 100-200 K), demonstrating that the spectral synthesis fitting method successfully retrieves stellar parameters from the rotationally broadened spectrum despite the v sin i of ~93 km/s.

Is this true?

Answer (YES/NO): NO